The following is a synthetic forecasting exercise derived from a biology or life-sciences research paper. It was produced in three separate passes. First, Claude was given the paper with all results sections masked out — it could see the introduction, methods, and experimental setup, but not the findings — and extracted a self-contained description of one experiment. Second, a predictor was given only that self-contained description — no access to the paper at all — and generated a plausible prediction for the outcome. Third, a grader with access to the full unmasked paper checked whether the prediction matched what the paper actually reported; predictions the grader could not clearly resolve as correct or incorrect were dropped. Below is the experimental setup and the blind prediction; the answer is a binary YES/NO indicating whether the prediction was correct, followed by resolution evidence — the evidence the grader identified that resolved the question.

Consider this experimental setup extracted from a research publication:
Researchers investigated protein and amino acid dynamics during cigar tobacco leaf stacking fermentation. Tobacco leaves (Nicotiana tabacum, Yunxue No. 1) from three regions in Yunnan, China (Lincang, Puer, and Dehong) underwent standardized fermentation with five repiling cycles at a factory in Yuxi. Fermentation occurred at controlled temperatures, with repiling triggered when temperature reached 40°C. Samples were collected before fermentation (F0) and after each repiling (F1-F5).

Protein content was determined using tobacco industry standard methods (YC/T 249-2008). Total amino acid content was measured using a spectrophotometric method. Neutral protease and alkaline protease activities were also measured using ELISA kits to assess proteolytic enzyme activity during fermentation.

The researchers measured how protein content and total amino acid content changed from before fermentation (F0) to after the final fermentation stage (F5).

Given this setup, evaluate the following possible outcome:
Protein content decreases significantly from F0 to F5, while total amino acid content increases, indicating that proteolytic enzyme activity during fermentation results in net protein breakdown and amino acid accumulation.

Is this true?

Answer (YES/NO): YES